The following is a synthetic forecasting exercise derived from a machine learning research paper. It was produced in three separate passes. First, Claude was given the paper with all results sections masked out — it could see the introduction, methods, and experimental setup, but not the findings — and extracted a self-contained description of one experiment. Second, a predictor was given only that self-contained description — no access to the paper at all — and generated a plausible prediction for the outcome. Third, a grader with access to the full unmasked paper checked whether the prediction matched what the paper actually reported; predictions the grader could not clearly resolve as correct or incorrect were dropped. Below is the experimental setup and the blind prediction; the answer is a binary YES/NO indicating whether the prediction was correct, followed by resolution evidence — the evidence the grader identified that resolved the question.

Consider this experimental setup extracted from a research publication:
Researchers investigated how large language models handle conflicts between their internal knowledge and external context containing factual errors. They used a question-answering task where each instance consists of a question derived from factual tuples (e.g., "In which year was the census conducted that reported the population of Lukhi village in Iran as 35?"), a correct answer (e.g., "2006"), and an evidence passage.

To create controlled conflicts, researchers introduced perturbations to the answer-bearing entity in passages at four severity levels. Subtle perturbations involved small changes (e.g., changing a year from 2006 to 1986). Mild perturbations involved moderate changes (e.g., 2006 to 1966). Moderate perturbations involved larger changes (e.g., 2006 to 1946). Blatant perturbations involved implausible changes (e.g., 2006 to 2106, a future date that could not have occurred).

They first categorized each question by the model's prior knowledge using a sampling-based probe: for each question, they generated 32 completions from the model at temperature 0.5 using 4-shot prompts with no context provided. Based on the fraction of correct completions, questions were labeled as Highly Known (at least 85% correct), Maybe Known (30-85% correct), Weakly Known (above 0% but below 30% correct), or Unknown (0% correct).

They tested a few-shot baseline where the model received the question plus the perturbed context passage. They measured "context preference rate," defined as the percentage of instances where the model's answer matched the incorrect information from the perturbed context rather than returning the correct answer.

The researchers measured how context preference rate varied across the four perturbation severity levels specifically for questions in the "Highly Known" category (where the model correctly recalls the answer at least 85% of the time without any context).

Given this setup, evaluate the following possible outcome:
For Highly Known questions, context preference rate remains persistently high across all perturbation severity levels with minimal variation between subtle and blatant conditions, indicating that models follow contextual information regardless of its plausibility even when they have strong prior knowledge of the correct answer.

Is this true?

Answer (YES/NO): NO